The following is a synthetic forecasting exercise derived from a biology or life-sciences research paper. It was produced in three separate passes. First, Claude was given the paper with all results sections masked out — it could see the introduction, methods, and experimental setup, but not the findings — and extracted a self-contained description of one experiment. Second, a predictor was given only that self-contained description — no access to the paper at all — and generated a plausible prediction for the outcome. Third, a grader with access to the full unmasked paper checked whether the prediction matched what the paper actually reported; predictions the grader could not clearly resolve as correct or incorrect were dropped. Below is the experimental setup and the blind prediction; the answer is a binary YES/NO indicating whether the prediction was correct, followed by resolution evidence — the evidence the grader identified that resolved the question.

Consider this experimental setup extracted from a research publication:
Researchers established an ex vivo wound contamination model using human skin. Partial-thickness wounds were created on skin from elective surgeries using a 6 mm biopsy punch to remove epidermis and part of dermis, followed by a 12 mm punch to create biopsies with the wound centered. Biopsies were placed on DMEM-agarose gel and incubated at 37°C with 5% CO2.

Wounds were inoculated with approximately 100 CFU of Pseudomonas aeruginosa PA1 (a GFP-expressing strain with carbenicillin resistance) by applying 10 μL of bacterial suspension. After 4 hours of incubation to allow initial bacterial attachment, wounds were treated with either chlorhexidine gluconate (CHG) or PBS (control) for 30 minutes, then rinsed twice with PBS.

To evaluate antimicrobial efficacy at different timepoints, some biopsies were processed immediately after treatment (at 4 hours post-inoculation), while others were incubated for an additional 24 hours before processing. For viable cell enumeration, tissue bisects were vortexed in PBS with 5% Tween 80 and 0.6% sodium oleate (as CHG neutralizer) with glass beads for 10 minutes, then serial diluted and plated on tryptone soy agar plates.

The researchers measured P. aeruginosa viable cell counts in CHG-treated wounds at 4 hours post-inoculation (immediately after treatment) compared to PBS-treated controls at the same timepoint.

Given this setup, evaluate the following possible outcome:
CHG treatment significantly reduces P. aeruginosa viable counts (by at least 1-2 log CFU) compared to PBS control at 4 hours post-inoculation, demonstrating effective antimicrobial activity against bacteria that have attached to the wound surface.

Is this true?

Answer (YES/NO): NO